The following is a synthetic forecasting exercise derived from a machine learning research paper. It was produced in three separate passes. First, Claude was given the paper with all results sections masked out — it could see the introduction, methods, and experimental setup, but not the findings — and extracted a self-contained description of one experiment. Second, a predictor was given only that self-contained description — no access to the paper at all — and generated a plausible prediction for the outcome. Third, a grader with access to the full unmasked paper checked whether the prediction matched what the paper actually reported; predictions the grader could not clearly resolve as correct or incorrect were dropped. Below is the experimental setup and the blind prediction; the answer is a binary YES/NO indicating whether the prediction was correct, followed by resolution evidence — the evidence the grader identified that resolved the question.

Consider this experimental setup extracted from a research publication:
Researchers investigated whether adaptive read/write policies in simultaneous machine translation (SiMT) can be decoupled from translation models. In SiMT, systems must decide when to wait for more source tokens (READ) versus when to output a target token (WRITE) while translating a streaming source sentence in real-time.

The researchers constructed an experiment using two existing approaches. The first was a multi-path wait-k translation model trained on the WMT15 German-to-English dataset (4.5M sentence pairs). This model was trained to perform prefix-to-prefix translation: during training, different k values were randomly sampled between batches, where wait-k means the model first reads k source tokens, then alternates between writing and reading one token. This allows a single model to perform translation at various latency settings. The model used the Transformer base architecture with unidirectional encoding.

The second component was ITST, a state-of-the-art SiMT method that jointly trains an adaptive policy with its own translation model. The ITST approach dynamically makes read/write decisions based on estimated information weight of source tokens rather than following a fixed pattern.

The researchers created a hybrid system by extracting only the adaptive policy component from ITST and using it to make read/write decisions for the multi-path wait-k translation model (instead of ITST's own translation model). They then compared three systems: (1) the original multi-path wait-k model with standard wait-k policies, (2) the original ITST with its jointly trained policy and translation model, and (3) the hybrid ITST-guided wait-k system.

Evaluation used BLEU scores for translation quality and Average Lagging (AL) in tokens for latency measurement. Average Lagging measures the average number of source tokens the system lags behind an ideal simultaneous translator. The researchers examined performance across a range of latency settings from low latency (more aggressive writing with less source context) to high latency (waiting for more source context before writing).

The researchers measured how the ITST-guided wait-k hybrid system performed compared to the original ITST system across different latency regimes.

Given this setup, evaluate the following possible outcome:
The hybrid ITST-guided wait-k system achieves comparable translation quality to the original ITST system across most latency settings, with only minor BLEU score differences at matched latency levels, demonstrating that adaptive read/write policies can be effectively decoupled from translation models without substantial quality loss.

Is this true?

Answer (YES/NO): NO